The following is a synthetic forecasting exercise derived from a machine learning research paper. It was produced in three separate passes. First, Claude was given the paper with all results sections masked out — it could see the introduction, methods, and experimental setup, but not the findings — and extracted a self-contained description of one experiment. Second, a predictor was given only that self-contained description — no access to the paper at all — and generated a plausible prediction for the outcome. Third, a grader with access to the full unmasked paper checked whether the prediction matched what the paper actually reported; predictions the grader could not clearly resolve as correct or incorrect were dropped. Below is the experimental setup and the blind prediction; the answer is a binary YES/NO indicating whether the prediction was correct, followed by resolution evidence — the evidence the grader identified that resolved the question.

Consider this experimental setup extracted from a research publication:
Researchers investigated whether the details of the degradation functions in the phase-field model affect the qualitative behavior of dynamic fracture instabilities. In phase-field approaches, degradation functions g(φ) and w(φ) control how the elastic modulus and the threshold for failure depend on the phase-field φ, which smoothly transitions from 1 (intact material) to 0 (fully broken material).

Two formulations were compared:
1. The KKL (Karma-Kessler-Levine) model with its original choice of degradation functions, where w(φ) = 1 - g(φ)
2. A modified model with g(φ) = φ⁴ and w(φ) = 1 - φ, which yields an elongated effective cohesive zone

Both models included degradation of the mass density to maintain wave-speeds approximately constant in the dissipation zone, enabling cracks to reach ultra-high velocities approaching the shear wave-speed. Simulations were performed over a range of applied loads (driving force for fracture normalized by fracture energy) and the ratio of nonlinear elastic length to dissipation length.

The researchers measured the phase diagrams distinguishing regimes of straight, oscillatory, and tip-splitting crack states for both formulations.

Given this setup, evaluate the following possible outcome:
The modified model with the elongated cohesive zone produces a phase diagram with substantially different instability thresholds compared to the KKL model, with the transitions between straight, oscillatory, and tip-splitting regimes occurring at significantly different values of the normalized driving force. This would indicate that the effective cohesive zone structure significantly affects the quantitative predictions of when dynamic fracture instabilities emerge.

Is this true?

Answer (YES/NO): NO